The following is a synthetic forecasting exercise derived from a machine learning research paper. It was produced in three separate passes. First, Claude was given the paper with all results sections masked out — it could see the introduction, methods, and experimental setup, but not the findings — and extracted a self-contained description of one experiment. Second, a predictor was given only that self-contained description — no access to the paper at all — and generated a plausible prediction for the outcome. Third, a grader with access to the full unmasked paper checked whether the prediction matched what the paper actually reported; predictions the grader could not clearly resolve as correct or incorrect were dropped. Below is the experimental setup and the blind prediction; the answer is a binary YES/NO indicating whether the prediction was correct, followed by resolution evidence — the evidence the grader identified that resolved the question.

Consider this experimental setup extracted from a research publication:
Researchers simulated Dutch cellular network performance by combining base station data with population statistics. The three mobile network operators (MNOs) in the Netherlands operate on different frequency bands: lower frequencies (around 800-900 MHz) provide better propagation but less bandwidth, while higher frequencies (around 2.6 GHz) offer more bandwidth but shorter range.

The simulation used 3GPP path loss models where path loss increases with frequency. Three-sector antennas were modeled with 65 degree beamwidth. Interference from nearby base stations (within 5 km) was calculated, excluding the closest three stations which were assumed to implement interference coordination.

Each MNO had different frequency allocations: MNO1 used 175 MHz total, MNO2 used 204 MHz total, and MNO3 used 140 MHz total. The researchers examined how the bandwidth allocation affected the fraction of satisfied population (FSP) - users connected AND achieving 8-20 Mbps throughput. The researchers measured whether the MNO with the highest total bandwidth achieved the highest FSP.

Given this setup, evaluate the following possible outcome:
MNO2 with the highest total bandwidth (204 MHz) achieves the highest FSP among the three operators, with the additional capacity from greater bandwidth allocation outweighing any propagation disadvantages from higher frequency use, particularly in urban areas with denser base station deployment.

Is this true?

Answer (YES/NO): YES